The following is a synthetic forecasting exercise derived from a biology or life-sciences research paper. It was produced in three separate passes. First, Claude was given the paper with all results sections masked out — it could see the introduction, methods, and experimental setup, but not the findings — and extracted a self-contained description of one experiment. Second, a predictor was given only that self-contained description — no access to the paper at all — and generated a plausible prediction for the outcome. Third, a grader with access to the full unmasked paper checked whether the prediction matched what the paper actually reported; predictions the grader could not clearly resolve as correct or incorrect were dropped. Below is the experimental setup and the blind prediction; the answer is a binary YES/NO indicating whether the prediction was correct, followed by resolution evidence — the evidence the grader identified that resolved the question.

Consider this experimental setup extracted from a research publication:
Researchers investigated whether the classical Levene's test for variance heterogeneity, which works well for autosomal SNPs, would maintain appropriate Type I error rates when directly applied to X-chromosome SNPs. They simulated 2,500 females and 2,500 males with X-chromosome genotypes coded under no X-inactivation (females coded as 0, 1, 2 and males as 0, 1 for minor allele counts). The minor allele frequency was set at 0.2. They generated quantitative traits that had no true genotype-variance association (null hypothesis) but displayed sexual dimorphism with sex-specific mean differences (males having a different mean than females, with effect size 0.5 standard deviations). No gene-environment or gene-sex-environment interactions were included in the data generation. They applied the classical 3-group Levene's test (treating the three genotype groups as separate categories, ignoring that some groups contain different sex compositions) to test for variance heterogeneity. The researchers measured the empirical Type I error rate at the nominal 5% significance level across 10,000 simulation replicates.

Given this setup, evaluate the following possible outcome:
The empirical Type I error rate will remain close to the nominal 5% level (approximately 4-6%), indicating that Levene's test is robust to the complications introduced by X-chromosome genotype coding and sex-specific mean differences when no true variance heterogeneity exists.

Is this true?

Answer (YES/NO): NO